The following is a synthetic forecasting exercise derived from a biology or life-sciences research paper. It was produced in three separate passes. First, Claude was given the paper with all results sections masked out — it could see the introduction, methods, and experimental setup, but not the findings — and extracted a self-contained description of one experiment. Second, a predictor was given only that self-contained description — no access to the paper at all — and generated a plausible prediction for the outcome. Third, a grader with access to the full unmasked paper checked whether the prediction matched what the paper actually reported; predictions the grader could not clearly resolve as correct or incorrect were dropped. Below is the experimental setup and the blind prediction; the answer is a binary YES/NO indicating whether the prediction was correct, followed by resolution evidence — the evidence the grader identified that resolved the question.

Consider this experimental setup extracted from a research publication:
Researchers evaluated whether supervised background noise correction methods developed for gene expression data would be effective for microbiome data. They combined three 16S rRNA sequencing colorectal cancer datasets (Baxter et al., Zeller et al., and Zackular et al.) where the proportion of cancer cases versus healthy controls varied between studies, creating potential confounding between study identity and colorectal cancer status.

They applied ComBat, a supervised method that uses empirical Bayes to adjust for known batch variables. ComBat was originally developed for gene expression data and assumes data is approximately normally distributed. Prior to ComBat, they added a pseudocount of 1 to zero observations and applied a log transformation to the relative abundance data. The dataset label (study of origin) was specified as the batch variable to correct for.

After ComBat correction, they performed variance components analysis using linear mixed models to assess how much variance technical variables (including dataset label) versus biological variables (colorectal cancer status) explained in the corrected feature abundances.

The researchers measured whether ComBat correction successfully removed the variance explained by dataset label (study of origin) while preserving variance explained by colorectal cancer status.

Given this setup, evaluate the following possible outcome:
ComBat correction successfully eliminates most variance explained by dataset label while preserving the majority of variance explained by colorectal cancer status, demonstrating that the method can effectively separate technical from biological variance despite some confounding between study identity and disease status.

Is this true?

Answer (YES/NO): NO